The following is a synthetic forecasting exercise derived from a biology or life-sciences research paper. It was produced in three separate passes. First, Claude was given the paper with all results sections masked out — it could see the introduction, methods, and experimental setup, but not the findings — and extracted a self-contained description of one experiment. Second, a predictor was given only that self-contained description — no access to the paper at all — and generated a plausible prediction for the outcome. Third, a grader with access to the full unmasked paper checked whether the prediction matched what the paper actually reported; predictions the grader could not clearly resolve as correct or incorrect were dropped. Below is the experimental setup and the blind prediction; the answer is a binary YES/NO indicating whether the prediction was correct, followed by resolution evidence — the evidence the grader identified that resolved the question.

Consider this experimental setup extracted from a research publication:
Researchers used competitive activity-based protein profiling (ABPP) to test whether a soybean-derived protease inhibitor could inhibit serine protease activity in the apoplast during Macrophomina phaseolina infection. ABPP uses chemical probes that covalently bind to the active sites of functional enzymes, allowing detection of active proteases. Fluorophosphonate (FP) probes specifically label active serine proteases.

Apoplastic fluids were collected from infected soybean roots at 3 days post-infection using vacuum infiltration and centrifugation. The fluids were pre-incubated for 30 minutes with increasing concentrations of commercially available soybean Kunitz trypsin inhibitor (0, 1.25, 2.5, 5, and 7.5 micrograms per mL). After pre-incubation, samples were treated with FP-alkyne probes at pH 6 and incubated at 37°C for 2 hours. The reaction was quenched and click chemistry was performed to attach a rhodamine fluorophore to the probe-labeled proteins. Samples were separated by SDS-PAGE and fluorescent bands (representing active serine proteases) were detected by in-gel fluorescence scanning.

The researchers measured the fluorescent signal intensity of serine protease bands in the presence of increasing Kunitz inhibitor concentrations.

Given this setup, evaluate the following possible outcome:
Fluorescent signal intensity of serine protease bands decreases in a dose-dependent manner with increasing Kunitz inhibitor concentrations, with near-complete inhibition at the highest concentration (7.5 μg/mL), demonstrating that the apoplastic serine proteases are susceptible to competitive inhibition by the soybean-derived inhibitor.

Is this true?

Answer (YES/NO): NO